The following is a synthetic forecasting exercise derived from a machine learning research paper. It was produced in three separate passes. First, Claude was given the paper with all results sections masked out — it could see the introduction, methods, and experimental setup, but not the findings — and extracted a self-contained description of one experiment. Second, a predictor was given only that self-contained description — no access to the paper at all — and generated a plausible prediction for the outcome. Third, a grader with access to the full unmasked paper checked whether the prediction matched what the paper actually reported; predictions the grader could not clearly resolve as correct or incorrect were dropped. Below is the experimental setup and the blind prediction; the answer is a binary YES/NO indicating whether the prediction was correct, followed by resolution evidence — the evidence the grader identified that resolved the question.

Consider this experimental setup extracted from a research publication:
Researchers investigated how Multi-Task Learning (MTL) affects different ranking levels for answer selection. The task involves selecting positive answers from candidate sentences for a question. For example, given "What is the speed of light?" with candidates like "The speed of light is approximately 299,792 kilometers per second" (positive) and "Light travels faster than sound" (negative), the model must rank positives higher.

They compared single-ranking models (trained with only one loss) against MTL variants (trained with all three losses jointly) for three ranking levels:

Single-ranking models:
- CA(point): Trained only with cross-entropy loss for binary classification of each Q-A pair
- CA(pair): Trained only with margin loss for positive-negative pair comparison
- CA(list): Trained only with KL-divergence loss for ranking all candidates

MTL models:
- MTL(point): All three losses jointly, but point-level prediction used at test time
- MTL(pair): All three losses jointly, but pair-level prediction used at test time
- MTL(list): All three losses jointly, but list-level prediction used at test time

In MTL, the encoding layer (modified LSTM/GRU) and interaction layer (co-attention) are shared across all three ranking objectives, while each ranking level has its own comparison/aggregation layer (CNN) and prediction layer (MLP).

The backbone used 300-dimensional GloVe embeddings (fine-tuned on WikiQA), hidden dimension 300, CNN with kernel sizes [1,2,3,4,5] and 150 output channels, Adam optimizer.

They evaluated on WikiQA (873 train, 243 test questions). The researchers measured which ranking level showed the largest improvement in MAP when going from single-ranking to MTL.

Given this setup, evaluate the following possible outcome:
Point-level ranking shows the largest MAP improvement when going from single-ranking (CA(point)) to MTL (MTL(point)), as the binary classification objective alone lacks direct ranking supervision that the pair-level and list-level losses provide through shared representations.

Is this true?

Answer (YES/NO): YES